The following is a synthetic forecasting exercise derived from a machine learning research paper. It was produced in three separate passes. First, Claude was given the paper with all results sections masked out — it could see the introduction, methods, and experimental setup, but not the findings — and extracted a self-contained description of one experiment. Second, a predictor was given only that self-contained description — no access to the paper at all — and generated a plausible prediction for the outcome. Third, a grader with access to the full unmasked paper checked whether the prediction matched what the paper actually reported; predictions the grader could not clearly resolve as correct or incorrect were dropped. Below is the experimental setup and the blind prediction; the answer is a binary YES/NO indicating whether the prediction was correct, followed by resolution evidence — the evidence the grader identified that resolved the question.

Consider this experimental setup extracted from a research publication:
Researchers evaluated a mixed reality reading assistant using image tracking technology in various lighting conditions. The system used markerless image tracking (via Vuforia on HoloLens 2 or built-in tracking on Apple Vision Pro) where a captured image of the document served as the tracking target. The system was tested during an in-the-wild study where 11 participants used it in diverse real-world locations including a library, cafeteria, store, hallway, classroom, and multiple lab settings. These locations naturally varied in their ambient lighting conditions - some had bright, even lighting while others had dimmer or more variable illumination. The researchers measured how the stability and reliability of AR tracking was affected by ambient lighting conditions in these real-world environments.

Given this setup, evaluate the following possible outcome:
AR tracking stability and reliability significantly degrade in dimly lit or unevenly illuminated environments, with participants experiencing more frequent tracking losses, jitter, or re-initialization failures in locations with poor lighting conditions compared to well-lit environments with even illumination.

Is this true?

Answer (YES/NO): YES